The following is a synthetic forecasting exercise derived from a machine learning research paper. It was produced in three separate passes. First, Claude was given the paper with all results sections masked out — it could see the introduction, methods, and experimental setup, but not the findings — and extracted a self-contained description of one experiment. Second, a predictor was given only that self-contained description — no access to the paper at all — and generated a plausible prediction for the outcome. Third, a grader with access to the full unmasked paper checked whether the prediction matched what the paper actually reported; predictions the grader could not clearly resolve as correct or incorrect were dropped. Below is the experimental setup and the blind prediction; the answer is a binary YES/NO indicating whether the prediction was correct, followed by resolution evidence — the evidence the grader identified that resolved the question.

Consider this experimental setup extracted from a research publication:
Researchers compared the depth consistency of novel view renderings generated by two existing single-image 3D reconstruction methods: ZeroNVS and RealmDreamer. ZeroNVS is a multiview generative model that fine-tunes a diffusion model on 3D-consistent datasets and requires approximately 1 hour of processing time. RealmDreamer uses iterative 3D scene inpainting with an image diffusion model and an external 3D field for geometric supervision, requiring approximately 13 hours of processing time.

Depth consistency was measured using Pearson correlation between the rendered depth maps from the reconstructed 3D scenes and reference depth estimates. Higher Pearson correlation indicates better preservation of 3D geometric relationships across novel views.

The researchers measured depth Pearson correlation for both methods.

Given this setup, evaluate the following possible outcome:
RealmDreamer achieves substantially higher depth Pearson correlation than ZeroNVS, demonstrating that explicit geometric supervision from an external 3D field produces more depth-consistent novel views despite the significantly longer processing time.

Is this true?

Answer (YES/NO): NO